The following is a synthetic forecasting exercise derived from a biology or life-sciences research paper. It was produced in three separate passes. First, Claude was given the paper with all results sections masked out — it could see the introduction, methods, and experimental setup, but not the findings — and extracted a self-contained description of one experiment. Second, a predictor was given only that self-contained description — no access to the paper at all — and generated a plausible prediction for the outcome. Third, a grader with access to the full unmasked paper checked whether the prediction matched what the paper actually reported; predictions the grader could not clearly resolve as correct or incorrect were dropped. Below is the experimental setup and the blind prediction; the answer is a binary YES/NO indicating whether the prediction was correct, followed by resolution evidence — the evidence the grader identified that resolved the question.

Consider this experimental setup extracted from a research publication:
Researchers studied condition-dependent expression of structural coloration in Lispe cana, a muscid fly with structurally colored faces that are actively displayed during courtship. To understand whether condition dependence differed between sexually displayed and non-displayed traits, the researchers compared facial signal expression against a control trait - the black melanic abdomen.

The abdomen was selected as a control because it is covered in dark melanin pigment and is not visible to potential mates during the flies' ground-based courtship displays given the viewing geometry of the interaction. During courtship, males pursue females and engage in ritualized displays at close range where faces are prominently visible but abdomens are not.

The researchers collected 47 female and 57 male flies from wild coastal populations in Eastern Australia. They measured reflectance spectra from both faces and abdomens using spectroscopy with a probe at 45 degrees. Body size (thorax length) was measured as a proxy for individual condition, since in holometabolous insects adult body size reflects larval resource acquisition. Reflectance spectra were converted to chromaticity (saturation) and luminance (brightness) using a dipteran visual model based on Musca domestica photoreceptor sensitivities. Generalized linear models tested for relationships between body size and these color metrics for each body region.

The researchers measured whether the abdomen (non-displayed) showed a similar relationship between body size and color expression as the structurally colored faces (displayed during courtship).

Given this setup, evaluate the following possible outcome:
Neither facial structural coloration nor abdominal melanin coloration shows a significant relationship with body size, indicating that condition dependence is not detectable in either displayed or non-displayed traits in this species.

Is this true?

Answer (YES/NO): NO